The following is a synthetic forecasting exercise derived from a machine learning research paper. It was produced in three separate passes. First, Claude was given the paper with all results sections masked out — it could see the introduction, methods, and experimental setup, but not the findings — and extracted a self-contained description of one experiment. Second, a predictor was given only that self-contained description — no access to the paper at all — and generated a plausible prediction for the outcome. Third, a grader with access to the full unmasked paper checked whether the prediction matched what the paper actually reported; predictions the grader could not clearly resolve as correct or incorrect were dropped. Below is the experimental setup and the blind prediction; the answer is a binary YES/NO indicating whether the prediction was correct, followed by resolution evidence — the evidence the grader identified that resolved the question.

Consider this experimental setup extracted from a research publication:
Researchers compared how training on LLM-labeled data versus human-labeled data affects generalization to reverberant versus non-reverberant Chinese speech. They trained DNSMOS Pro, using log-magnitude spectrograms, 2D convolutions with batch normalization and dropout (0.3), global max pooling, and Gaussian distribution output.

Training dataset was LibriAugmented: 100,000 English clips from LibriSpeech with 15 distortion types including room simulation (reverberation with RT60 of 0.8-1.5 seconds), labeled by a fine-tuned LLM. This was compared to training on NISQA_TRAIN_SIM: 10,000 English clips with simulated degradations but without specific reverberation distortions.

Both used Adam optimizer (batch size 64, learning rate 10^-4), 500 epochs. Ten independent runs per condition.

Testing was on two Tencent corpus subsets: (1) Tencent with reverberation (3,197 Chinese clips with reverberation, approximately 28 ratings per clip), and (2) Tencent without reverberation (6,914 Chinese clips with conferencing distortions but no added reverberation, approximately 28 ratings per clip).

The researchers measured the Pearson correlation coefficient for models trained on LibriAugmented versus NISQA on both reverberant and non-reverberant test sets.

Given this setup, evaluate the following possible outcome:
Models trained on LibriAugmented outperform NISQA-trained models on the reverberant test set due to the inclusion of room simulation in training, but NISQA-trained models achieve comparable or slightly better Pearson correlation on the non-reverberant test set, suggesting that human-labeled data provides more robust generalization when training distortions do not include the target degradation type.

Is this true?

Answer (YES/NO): NO